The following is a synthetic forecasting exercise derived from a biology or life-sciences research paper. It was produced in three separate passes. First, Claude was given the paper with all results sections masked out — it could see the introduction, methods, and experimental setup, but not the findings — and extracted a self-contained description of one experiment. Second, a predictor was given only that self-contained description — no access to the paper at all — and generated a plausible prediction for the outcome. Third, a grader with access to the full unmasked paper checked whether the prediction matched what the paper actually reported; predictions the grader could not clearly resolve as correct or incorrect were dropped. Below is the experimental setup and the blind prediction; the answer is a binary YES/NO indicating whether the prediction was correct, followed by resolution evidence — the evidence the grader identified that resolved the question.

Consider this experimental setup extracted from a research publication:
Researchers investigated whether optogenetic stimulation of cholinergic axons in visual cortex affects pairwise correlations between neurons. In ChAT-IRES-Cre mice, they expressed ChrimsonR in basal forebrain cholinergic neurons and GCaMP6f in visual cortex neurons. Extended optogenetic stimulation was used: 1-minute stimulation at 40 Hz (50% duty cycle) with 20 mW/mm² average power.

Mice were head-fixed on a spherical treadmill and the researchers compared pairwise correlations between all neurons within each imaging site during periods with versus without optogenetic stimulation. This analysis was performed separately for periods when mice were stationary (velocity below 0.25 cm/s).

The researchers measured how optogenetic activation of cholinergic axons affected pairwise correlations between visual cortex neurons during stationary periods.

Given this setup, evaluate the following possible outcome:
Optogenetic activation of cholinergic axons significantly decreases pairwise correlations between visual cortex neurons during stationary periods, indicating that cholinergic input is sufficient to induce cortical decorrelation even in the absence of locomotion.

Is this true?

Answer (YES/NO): YES